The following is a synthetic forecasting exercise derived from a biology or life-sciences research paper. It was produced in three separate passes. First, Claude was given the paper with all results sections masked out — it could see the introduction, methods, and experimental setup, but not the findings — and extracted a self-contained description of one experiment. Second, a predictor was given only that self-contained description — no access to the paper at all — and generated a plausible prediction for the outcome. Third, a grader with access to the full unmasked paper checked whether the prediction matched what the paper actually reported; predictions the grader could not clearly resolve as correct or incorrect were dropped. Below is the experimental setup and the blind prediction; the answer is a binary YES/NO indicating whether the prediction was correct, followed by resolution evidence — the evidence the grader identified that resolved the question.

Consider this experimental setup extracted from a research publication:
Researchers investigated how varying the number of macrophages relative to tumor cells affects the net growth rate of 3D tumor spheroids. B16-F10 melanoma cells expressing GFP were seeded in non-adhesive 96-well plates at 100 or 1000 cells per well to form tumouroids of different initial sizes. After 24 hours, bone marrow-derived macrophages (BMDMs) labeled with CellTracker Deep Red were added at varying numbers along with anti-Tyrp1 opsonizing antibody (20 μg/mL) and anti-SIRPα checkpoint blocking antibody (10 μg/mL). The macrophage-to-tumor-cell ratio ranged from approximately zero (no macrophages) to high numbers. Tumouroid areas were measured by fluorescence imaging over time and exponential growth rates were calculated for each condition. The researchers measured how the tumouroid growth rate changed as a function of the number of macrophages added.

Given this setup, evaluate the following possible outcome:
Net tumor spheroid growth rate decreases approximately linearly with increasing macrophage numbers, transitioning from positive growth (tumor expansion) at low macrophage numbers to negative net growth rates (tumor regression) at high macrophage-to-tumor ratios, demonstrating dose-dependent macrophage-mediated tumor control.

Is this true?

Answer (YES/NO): NO